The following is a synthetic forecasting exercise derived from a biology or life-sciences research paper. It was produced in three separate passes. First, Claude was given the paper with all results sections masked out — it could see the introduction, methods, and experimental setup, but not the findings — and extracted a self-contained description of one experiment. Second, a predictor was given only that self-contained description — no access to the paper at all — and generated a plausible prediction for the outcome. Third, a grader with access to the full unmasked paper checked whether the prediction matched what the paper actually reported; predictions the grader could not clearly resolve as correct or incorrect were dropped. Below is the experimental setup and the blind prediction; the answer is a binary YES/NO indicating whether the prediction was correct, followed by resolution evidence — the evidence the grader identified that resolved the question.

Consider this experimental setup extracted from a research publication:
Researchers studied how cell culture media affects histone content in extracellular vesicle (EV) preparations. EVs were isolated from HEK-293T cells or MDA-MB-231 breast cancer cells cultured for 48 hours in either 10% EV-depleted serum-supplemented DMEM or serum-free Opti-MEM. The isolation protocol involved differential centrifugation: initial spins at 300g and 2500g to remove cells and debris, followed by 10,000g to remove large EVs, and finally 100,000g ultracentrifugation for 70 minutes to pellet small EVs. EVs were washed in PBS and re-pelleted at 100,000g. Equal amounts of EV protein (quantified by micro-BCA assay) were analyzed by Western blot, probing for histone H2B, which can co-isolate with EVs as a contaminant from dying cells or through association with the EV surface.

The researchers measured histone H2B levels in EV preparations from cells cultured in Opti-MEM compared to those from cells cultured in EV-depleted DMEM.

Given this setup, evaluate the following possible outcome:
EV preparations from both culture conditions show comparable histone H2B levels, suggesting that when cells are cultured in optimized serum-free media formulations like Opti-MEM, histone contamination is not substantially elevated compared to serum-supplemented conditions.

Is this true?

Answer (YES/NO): NO